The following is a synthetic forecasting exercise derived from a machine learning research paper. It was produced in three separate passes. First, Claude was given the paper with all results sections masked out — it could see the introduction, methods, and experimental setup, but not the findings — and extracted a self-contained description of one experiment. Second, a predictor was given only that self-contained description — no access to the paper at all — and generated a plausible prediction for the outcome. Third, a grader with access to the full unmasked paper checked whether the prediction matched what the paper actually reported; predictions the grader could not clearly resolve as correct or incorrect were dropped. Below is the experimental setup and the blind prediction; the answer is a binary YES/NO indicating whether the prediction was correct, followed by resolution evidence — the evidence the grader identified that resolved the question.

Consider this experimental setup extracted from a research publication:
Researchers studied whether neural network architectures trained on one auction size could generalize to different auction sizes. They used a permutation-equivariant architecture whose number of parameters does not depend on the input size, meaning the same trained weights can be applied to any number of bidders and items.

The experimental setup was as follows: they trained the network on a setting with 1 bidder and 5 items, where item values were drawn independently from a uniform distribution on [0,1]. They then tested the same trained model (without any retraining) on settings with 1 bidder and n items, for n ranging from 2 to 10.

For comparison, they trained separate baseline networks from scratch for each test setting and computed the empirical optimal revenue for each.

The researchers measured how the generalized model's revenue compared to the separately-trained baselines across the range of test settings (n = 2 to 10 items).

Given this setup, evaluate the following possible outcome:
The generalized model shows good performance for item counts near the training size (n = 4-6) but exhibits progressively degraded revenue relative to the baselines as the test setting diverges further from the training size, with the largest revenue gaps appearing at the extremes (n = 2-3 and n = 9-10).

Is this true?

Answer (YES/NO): NO